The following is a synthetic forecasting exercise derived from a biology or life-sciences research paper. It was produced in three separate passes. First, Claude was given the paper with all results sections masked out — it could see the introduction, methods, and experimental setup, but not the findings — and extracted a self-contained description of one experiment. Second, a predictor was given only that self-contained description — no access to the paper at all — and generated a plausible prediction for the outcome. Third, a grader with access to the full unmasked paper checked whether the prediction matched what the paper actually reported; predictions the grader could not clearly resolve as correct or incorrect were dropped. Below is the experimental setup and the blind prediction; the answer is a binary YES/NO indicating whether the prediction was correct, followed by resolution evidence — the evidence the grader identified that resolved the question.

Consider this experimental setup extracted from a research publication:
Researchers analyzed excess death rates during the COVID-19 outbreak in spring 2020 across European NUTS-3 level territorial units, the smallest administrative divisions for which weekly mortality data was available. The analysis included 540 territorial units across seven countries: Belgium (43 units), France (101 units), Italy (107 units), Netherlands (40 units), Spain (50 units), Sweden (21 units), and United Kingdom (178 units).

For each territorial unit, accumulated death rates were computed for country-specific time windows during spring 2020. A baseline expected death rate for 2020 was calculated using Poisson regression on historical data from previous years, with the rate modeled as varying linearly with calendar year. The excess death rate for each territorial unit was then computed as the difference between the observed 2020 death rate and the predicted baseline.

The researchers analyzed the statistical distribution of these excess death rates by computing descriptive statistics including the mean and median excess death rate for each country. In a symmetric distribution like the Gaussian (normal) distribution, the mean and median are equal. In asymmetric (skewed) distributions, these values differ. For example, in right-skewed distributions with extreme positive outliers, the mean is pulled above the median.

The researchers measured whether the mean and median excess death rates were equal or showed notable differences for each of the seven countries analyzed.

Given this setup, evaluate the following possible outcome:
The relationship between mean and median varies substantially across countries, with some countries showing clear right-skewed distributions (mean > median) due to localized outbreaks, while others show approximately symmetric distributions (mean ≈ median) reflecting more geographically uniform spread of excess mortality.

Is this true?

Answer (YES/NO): YES